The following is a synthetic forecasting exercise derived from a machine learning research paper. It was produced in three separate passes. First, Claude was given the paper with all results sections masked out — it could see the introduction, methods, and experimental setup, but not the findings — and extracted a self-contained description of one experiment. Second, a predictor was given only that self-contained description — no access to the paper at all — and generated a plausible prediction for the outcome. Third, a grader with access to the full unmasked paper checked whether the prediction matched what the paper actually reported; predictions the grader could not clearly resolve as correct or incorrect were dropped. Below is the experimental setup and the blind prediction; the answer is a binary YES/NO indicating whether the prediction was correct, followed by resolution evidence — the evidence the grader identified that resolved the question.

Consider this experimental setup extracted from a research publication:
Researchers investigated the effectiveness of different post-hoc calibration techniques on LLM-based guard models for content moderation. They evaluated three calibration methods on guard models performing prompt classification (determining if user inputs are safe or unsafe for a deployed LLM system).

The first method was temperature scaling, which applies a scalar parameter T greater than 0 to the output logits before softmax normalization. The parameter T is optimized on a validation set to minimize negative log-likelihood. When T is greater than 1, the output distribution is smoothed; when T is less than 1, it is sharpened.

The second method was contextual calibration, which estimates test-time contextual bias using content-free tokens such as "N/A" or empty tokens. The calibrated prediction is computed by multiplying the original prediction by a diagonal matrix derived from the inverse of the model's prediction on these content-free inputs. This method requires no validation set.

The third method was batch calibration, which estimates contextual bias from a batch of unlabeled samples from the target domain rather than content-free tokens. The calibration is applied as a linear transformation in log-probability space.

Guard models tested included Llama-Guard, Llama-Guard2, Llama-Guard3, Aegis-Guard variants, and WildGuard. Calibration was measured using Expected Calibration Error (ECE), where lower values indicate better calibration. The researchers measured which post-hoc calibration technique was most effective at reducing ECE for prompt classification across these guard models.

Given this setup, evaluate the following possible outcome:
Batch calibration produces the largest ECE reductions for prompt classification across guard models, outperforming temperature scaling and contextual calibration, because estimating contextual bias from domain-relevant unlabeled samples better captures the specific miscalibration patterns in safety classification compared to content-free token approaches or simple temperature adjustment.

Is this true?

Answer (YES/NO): NO